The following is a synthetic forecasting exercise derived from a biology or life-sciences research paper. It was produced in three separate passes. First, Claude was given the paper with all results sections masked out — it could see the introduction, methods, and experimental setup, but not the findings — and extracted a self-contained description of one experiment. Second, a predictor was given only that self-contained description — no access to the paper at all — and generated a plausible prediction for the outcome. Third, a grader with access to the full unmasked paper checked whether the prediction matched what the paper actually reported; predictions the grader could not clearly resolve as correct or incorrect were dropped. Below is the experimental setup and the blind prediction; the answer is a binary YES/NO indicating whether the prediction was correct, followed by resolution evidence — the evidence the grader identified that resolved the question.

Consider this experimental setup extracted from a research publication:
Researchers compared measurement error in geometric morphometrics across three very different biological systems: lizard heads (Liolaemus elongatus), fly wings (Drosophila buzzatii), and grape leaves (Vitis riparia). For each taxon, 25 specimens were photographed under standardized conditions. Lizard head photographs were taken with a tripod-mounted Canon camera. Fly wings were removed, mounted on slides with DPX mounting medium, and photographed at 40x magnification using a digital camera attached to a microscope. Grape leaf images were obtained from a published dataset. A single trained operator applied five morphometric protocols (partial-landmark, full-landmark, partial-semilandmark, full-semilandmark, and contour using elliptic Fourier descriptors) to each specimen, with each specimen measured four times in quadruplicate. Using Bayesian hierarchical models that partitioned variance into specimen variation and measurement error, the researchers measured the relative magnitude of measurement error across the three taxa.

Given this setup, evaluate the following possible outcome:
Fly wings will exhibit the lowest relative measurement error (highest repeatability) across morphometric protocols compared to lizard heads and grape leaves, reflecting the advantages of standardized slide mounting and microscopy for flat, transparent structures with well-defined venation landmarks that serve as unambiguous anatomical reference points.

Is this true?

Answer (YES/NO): NO